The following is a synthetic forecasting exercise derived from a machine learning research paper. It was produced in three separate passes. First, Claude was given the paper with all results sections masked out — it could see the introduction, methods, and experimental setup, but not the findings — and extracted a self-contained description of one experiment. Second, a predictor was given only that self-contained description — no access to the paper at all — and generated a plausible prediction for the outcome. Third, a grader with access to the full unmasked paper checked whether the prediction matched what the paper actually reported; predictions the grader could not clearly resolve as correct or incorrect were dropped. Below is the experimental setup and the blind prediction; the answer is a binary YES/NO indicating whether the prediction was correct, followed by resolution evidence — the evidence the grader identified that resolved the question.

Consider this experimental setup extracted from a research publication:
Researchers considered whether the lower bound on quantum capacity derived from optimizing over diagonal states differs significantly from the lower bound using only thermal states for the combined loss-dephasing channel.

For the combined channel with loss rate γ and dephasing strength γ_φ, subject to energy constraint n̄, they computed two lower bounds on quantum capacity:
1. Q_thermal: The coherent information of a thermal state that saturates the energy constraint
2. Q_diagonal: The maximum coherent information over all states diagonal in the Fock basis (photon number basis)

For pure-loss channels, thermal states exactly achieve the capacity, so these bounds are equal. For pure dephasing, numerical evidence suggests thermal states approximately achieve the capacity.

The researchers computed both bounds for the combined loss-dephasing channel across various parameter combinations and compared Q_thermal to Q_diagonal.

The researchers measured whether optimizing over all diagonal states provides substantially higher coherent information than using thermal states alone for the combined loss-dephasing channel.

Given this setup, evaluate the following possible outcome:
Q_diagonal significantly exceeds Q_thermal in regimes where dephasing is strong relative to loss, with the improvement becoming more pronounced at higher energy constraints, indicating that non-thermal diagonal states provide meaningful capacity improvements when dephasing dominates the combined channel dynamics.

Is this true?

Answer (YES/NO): NO